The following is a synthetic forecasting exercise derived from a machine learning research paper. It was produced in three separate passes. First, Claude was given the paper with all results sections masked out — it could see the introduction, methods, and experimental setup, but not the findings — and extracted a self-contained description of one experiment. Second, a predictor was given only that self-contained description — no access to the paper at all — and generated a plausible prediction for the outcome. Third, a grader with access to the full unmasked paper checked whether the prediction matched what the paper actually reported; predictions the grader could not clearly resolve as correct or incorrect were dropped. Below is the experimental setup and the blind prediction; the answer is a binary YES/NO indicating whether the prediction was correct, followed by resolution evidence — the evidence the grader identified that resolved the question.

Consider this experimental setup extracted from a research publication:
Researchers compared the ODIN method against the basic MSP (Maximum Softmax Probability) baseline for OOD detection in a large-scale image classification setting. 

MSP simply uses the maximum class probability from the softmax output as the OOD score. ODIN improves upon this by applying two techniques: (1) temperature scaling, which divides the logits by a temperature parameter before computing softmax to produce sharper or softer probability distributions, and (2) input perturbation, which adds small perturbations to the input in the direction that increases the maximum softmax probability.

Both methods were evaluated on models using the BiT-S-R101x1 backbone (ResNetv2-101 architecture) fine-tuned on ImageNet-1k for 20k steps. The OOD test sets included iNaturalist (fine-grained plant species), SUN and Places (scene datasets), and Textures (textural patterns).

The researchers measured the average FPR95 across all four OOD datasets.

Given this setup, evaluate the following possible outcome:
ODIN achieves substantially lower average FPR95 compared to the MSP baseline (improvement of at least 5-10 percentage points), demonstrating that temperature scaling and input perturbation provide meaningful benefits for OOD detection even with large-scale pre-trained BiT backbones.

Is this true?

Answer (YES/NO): NO